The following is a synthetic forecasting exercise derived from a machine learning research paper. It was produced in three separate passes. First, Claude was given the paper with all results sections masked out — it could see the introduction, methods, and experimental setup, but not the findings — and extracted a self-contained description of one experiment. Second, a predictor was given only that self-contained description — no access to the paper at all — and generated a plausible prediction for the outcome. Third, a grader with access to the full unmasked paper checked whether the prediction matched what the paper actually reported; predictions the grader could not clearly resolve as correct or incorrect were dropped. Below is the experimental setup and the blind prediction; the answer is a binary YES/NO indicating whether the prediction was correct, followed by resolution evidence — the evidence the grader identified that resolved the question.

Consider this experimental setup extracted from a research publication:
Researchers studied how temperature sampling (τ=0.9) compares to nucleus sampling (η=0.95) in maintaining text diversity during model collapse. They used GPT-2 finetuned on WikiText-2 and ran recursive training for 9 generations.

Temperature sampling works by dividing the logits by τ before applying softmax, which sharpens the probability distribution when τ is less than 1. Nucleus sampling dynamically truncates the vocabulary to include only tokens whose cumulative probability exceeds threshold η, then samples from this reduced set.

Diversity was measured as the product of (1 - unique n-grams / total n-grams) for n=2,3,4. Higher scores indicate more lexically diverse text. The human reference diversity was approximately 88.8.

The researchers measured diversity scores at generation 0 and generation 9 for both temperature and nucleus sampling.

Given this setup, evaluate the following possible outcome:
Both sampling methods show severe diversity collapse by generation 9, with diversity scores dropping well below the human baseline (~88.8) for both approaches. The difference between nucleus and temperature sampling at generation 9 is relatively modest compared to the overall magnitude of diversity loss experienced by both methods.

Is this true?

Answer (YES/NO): NO